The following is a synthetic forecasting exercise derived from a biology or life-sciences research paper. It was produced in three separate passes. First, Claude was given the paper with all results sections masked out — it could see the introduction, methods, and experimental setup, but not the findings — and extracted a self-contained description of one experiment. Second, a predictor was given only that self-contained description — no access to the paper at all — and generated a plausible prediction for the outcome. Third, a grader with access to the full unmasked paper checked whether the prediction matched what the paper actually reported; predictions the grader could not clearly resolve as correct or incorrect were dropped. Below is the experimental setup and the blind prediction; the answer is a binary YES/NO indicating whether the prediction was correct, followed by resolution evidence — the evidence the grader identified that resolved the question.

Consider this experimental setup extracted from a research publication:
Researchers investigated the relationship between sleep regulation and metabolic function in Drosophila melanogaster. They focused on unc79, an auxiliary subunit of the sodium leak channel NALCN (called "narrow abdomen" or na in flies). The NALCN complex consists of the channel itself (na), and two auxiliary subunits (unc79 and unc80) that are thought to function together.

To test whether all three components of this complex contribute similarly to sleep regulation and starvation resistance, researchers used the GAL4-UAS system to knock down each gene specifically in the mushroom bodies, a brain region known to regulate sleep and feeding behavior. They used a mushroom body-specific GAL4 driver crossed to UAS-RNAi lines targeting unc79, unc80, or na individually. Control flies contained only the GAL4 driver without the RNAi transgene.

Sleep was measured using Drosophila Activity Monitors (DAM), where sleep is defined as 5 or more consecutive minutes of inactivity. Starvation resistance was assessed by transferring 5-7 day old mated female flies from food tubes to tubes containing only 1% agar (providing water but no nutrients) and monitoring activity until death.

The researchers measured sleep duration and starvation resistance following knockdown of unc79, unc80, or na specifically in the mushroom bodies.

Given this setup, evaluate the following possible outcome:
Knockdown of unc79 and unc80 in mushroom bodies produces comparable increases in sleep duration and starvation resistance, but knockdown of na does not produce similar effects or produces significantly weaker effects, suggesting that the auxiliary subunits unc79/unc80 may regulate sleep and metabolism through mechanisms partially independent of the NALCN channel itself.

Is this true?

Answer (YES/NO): NO